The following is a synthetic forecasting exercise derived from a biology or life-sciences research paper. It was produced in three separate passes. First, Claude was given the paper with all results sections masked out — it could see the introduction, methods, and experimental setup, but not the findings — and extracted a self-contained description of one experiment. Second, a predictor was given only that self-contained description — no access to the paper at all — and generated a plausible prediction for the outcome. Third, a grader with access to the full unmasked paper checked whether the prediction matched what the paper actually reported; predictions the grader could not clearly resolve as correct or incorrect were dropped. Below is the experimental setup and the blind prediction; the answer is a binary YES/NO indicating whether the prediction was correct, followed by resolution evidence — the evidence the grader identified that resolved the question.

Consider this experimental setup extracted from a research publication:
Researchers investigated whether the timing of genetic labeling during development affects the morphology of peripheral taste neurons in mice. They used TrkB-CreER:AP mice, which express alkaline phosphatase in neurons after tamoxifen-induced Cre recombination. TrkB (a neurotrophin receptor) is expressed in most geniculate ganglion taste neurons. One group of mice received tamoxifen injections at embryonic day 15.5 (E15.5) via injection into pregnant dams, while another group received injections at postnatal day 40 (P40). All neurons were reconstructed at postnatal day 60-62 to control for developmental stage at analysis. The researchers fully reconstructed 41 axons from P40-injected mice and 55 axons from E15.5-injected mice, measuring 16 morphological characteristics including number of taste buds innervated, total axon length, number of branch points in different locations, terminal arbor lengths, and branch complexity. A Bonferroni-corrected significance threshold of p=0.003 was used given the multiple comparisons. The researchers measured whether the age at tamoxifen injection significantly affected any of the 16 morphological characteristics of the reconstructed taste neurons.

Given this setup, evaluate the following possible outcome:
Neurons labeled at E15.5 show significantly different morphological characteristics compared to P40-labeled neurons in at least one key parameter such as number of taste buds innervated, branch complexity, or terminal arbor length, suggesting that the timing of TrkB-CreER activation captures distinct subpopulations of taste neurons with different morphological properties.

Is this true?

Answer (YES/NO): NO